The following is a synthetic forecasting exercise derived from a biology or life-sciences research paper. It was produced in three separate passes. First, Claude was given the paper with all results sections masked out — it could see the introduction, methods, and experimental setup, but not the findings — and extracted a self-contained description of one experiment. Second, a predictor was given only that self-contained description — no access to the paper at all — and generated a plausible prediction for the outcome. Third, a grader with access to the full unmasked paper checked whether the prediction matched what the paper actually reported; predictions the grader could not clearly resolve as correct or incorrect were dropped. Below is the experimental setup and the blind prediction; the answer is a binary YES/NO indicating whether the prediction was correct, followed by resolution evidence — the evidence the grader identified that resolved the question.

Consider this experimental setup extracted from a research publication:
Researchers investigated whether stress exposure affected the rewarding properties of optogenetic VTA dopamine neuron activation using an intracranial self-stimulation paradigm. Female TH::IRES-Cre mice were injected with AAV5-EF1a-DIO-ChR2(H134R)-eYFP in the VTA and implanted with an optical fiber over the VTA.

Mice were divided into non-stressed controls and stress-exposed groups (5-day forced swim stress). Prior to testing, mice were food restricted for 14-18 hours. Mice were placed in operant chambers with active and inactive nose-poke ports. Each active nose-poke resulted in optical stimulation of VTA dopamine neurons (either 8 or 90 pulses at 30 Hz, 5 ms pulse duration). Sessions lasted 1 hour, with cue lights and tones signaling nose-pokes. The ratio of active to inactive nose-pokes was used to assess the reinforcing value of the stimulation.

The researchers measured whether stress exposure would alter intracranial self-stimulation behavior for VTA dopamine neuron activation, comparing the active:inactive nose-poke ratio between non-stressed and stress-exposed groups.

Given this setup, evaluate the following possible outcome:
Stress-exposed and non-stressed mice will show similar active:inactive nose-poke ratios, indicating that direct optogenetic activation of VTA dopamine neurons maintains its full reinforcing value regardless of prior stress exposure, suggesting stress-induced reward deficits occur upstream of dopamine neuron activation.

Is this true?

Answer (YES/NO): NO